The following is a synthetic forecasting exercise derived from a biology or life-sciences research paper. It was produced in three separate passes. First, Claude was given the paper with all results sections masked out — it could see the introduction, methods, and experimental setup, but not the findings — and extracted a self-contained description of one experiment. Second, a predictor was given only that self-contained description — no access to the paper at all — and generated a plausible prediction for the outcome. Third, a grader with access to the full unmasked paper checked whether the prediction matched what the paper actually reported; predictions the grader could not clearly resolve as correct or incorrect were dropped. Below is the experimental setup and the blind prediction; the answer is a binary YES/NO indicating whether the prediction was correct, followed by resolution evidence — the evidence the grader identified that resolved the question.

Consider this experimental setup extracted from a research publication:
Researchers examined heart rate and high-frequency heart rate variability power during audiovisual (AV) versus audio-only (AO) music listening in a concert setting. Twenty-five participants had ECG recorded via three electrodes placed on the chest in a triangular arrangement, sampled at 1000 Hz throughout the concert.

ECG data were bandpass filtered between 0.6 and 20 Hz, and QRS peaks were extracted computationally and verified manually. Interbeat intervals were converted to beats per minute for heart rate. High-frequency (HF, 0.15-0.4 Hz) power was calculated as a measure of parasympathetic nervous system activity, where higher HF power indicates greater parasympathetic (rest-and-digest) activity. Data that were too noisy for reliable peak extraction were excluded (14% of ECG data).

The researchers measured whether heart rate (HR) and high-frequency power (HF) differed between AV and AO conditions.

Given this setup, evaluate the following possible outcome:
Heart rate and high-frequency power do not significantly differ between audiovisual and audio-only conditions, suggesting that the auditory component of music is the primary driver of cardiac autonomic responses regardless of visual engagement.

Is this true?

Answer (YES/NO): NO